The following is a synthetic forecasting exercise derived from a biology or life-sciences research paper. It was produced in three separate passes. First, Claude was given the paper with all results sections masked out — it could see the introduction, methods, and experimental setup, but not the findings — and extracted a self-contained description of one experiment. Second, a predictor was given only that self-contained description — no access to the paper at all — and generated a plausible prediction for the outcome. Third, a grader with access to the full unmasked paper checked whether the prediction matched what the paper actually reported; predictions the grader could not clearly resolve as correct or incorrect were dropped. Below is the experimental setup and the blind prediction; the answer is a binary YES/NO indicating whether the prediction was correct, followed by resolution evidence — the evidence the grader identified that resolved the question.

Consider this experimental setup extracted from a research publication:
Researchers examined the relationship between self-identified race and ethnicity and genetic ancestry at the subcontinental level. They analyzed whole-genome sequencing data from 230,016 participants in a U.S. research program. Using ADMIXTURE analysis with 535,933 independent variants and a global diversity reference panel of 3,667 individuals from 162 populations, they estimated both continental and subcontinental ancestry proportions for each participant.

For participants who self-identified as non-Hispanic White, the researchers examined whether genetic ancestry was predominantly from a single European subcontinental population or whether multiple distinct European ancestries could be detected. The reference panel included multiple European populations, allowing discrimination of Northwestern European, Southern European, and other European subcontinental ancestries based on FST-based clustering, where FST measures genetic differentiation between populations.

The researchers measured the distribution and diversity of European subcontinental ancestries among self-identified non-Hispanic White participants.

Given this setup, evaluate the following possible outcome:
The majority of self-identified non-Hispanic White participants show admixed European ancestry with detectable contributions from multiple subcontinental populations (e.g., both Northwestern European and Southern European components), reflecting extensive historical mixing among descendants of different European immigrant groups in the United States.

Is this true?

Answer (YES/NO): NO